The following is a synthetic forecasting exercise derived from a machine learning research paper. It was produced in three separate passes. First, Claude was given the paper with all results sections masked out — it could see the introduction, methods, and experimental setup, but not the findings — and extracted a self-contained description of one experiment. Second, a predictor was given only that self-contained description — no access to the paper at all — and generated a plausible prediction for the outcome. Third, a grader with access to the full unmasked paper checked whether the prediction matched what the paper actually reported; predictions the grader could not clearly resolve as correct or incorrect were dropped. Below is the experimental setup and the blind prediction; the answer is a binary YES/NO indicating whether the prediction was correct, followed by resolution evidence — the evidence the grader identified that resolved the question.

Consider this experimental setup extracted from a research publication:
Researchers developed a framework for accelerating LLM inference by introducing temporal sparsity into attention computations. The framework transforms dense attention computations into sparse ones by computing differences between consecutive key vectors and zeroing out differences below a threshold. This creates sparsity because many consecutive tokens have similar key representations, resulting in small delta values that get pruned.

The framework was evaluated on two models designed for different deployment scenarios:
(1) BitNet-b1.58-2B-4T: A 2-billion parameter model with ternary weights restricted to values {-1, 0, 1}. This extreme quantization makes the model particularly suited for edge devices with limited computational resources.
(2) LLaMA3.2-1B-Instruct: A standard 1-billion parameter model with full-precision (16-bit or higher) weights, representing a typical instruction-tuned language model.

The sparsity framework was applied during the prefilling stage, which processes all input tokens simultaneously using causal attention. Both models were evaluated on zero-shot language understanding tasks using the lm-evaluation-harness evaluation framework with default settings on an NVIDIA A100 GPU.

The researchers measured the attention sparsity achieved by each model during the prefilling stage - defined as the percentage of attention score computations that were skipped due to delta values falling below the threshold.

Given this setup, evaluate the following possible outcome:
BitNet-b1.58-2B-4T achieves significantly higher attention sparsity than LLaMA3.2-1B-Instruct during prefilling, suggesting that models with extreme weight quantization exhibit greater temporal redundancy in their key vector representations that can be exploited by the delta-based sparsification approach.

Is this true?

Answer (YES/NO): NO